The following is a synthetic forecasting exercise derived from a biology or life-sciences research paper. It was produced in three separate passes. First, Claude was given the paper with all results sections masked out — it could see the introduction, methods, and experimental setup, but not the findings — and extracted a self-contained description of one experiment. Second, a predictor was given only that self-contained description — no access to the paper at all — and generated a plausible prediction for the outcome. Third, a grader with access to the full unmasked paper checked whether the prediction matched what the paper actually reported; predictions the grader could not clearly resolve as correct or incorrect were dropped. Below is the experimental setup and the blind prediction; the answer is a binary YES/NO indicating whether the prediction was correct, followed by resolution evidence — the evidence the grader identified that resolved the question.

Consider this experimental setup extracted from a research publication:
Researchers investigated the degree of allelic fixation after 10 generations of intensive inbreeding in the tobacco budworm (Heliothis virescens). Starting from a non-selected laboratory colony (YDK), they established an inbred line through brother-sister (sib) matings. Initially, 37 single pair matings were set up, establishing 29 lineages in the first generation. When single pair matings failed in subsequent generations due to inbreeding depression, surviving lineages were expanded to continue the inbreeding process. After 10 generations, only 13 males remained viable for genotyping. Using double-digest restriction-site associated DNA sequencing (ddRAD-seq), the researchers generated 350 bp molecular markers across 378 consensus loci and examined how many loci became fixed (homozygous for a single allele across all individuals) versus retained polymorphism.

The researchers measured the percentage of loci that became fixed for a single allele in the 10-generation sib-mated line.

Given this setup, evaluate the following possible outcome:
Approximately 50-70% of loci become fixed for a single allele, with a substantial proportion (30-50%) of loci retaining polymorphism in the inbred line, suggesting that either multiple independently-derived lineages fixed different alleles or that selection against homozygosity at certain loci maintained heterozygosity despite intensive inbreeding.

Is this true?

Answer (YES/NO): NO